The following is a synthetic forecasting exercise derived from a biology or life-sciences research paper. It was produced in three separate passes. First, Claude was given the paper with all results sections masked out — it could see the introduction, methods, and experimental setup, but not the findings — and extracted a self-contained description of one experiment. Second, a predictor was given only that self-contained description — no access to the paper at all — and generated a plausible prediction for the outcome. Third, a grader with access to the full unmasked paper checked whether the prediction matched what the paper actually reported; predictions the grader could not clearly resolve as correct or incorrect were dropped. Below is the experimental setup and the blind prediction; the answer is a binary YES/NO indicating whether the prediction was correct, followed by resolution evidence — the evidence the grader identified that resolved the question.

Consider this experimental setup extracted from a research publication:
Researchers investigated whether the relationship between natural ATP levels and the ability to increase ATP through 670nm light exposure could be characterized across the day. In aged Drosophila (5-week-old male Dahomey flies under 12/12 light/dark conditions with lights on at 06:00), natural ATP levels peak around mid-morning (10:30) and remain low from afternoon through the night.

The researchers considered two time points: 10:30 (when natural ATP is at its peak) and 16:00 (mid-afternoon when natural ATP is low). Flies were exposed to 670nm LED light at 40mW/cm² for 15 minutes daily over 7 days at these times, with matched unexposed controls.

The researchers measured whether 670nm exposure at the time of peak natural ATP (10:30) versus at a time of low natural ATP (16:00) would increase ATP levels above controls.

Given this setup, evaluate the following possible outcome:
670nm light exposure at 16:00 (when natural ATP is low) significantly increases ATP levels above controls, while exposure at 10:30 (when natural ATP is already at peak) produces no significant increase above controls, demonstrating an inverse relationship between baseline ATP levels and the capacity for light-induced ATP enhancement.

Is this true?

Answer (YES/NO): NO